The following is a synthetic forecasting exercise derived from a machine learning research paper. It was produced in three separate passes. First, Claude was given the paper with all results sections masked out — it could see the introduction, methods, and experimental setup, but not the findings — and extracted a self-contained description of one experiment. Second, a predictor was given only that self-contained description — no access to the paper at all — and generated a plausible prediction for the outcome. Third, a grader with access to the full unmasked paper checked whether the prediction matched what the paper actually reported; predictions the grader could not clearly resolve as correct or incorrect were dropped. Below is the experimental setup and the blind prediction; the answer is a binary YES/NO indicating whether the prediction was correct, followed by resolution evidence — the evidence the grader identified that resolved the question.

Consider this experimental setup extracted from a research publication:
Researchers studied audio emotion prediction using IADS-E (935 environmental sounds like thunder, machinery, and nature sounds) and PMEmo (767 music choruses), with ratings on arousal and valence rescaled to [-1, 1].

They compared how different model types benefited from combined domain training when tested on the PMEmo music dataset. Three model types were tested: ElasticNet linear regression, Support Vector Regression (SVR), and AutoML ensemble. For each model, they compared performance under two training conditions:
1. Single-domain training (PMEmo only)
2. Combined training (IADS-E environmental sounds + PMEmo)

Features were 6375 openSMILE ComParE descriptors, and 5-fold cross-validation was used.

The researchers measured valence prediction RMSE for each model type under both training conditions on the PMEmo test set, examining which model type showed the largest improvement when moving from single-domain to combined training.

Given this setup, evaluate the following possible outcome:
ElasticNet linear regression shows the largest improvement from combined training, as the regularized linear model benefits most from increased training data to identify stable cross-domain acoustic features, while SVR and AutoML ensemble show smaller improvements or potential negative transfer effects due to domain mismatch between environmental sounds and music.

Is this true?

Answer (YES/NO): NO